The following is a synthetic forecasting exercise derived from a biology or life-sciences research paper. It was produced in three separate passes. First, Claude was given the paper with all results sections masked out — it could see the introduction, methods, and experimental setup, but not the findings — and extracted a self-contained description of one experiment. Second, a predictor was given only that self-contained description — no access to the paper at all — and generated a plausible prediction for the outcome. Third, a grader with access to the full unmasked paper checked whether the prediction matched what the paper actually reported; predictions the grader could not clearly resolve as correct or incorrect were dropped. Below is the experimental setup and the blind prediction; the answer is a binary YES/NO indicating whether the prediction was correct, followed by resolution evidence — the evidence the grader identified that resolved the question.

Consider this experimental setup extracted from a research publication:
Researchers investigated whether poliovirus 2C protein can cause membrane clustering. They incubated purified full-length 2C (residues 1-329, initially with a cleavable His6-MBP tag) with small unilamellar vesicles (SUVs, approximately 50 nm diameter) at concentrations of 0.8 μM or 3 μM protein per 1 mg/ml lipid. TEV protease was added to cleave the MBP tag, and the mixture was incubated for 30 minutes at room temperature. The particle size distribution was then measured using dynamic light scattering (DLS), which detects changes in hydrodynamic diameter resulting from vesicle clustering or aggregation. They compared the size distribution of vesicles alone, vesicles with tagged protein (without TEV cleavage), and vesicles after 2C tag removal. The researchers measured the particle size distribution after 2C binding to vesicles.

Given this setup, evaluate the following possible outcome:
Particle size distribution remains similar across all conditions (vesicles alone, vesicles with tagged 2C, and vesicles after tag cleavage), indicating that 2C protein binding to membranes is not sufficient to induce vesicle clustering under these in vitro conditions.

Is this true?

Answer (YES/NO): NO